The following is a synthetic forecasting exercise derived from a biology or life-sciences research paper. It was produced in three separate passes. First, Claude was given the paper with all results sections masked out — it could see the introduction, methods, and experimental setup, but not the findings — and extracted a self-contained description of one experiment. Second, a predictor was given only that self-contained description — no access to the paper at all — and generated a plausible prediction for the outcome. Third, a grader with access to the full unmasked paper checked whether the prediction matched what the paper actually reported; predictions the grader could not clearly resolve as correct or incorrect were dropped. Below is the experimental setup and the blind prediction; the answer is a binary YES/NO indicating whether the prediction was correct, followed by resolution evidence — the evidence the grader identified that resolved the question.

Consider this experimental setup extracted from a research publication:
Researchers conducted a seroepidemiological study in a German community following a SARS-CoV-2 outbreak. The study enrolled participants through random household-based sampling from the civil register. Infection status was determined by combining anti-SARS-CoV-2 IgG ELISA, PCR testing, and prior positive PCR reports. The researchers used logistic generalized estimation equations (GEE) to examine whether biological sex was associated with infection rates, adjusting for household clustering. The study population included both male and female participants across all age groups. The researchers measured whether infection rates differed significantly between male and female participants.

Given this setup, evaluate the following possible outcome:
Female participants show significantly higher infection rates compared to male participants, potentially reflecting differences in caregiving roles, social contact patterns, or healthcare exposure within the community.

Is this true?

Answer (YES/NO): NO